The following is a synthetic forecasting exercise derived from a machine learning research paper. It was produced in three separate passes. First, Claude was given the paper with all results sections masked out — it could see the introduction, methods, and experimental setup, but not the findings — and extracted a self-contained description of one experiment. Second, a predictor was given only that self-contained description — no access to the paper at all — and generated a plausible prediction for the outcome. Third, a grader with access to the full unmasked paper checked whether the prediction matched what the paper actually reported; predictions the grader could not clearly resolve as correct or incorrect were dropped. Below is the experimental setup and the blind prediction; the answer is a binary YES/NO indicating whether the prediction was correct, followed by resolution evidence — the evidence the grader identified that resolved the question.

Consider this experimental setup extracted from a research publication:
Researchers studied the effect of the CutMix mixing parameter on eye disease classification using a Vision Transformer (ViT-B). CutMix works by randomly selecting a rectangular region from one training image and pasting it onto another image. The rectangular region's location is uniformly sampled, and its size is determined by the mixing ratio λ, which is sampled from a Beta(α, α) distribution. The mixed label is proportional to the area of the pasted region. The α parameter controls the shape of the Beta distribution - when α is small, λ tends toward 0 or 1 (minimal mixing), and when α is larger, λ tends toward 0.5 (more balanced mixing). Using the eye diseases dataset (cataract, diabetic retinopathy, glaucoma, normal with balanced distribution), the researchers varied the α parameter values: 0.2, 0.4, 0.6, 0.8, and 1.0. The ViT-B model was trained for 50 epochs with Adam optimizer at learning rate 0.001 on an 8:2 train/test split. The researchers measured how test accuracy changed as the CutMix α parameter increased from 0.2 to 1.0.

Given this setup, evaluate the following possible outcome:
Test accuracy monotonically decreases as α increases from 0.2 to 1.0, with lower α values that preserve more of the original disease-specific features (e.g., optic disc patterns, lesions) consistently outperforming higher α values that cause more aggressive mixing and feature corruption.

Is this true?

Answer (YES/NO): NO